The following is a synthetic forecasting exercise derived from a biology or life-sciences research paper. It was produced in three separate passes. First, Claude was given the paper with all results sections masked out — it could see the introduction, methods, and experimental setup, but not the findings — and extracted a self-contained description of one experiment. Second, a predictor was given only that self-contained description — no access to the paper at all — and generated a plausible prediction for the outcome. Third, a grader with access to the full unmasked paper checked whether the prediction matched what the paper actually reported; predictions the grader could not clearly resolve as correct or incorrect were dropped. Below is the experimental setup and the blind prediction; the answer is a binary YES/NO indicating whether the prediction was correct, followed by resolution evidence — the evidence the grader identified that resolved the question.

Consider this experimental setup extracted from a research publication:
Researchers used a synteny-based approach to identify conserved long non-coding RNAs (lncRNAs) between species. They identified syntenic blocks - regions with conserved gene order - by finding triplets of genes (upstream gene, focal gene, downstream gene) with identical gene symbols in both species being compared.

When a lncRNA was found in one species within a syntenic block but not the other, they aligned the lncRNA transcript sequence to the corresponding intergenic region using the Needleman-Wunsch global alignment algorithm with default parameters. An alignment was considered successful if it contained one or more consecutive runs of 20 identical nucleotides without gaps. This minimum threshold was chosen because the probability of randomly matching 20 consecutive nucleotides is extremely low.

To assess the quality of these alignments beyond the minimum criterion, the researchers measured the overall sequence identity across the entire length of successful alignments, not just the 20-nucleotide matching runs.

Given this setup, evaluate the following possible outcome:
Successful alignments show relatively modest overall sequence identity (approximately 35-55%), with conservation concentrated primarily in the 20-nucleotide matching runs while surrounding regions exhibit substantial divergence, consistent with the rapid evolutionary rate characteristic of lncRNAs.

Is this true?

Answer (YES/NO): NO